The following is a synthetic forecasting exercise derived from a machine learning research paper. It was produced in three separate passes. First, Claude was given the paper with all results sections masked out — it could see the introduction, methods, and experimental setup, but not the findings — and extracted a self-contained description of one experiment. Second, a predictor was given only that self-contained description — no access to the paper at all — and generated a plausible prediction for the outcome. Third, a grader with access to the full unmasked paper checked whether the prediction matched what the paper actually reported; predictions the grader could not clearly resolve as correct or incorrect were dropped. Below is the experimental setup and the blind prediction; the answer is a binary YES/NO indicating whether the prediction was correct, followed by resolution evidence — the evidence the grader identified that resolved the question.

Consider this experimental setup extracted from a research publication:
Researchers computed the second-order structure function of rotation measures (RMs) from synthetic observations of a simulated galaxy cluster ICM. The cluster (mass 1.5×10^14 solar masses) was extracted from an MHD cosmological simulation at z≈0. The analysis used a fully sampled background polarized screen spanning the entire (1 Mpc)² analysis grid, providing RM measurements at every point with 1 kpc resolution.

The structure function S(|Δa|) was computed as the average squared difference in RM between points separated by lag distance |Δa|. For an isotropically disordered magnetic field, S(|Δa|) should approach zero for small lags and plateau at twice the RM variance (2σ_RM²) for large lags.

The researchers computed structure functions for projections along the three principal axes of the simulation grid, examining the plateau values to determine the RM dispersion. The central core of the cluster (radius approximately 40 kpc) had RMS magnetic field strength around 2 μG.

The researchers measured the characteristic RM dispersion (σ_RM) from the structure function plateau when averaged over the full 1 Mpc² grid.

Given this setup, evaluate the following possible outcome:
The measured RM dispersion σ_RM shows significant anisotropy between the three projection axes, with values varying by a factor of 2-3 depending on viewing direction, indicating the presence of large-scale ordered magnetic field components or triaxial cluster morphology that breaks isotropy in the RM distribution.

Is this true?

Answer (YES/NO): NO